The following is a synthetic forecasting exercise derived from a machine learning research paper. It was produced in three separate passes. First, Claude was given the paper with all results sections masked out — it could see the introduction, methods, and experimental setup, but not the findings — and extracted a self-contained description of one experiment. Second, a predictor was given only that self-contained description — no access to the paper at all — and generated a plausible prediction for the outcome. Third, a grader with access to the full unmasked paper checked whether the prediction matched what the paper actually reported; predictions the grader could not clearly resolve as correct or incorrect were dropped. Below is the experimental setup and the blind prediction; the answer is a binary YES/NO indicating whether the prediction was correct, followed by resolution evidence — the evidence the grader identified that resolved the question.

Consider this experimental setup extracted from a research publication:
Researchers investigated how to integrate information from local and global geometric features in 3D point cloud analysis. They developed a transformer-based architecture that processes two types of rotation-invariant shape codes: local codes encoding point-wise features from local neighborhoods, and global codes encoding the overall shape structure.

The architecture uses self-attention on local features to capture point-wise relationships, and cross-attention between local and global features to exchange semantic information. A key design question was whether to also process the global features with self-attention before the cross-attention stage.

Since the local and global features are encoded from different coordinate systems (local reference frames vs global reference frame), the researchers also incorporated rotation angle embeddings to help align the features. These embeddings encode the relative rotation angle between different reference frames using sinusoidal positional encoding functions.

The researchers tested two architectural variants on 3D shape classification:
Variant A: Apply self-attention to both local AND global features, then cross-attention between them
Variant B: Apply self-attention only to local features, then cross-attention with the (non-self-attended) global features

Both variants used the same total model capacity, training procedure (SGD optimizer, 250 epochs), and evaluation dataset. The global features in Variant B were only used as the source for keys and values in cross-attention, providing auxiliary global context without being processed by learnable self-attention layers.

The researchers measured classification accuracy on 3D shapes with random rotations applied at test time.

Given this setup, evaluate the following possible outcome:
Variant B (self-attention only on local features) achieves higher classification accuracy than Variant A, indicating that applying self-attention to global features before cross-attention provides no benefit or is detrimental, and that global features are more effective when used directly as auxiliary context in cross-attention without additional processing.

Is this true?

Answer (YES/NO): YES